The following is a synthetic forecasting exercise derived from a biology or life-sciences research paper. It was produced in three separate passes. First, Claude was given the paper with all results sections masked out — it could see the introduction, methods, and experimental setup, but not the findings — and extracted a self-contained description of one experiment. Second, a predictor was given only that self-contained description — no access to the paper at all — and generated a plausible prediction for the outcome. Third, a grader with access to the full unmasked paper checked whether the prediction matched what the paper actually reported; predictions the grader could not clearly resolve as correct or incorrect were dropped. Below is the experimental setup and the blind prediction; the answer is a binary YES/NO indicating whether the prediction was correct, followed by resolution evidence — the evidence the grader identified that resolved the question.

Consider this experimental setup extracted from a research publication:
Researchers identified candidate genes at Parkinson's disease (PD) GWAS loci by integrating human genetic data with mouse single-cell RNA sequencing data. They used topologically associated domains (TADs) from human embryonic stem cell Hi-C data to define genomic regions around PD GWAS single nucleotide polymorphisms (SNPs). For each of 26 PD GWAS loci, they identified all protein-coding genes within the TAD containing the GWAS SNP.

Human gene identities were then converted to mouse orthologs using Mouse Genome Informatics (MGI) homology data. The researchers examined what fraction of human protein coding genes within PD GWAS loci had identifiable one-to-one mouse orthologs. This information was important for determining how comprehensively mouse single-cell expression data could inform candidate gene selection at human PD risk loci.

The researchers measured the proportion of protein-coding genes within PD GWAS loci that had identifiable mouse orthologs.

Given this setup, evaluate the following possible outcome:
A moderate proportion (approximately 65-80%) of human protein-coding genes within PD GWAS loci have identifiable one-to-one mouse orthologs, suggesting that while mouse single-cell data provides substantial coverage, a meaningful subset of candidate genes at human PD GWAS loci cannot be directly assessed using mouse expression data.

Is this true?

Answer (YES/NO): NO